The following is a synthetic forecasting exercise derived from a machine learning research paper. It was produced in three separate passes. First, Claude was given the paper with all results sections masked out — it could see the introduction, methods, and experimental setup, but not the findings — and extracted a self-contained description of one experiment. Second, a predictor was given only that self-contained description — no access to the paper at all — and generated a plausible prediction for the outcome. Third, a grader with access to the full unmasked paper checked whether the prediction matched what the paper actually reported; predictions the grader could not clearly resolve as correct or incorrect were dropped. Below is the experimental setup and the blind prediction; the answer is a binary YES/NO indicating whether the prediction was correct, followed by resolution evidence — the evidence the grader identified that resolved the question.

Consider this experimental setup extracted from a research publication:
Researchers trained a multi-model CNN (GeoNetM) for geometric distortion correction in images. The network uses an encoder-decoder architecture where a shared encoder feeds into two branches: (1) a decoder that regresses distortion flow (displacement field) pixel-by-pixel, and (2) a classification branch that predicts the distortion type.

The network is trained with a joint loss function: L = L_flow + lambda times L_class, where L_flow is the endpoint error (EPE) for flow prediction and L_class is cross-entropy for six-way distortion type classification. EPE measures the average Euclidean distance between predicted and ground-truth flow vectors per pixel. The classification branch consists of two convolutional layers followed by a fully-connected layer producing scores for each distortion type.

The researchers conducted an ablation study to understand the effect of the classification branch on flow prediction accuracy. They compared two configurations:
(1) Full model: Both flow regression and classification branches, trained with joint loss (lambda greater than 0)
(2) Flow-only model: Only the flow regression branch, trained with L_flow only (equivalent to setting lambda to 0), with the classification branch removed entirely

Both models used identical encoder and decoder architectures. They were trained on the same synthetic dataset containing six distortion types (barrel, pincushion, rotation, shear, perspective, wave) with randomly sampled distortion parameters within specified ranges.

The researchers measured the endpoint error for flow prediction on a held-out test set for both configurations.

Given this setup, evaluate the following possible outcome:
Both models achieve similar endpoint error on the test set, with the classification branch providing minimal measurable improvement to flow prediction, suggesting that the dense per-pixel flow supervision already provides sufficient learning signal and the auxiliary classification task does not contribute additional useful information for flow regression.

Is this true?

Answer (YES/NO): NO